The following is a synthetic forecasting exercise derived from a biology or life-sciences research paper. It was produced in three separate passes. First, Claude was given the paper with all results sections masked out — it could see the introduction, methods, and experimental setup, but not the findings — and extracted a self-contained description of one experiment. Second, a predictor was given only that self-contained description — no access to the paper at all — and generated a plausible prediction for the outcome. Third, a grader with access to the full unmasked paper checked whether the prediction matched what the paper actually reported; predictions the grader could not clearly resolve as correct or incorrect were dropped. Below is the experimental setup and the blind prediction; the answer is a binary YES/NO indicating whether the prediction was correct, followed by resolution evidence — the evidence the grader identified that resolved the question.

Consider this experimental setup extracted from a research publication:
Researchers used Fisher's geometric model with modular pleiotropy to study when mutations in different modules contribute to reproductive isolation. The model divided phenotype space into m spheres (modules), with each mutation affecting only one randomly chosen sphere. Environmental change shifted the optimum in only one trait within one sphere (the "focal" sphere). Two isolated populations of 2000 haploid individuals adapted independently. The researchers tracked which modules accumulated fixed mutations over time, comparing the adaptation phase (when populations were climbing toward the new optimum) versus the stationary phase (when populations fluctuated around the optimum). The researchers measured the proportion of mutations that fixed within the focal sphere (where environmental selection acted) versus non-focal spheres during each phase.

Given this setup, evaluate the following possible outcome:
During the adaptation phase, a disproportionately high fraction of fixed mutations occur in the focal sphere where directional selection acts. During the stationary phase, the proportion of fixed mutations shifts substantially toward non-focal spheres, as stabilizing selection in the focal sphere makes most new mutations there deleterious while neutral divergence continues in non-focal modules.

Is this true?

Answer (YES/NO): NO